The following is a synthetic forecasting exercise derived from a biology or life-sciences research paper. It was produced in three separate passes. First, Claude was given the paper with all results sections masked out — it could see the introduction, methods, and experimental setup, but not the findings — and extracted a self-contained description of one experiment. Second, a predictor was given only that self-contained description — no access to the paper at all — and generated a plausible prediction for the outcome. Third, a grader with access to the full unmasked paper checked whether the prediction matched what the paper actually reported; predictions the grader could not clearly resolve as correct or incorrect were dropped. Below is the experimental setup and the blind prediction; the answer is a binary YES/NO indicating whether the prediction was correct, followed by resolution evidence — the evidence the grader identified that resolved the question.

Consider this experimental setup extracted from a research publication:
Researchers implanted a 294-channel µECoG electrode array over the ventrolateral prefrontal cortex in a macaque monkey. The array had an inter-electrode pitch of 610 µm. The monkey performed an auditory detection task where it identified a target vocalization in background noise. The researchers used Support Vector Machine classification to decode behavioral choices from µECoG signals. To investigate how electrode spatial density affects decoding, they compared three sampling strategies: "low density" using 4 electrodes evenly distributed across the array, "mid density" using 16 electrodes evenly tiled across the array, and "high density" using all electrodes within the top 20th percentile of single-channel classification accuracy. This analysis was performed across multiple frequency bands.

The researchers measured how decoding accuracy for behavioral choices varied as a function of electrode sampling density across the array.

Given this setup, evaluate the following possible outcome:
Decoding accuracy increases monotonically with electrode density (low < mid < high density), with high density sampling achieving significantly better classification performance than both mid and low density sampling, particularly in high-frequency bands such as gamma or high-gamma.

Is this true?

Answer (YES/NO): NO